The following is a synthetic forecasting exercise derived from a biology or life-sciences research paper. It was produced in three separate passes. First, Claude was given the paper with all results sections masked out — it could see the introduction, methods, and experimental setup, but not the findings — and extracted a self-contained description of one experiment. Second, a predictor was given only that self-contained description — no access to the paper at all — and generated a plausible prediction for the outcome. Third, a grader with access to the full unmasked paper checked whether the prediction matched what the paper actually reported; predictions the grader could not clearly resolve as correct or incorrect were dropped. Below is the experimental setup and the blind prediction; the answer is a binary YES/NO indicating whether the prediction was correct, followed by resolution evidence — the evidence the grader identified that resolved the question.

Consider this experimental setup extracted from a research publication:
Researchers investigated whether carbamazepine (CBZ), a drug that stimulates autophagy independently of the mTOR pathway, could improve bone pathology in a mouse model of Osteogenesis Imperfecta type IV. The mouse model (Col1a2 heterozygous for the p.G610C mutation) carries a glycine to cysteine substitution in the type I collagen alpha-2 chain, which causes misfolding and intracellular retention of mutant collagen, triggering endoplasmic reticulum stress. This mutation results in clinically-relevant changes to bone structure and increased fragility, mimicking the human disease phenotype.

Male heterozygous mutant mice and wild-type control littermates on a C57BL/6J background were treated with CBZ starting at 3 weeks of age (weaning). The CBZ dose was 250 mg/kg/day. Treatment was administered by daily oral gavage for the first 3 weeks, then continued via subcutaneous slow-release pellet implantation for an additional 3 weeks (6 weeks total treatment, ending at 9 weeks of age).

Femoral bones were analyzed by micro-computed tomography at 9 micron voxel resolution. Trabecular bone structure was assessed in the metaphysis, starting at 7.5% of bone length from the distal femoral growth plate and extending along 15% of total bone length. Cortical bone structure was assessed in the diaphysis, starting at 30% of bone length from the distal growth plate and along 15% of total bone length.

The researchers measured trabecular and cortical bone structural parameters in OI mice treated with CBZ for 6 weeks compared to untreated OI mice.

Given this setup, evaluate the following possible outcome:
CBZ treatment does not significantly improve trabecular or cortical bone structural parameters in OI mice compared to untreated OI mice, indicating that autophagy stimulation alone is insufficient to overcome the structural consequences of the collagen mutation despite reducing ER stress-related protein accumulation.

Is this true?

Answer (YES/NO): NO